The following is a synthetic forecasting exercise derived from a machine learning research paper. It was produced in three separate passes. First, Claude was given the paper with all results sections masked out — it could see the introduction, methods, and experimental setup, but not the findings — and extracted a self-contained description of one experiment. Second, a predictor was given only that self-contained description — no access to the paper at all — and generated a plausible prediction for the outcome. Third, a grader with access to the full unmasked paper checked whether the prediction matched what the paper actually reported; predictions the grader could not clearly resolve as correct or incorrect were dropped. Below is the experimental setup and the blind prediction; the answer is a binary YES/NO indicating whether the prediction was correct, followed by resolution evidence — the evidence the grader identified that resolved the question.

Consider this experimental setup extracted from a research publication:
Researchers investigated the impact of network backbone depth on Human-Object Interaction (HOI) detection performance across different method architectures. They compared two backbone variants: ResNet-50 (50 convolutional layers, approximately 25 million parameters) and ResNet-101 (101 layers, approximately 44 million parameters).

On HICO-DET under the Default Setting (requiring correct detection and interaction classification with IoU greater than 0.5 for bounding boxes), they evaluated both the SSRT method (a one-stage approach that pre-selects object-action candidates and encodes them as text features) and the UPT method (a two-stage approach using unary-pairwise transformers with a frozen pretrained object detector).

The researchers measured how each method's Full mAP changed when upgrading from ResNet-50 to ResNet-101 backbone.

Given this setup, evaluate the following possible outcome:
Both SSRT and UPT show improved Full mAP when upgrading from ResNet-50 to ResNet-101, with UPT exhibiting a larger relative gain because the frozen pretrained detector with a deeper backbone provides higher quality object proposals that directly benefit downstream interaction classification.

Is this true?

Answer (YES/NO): NO